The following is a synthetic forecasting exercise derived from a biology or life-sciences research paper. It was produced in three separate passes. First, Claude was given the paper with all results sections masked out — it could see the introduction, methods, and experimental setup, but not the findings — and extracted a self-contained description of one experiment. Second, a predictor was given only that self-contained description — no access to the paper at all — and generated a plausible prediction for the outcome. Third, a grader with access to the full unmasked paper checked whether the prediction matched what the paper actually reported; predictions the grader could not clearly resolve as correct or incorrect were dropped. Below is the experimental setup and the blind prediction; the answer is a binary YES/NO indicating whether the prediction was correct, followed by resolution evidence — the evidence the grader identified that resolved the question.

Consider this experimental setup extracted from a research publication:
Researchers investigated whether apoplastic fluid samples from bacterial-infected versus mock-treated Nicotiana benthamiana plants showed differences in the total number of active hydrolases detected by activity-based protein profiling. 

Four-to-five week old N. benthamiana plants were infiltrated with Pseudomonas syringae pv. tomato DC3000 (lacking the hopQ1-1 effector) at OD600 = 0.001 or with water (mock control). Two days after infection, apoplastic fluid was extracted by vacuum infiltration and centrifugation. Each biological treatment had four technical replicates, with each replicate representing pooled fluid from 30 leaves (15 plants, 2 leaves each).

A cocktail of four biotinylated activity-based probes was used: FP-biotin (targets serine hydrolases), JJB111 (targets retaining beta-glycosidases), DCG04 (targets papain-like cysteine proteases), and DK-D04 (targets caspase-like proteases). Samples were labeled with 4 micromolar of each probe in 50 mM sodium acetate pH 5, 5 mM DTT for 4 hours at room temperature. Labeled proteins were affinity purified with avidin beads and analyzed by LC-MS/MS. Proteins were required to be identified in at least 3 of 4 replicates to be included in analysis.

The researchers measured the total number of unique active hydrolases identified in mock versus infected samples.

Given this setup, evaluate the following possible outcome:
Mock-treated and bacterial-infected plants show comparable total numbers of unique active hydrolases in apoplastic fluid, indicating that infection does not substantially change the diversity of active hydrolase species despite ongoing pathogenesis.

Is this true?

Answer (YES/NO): YES